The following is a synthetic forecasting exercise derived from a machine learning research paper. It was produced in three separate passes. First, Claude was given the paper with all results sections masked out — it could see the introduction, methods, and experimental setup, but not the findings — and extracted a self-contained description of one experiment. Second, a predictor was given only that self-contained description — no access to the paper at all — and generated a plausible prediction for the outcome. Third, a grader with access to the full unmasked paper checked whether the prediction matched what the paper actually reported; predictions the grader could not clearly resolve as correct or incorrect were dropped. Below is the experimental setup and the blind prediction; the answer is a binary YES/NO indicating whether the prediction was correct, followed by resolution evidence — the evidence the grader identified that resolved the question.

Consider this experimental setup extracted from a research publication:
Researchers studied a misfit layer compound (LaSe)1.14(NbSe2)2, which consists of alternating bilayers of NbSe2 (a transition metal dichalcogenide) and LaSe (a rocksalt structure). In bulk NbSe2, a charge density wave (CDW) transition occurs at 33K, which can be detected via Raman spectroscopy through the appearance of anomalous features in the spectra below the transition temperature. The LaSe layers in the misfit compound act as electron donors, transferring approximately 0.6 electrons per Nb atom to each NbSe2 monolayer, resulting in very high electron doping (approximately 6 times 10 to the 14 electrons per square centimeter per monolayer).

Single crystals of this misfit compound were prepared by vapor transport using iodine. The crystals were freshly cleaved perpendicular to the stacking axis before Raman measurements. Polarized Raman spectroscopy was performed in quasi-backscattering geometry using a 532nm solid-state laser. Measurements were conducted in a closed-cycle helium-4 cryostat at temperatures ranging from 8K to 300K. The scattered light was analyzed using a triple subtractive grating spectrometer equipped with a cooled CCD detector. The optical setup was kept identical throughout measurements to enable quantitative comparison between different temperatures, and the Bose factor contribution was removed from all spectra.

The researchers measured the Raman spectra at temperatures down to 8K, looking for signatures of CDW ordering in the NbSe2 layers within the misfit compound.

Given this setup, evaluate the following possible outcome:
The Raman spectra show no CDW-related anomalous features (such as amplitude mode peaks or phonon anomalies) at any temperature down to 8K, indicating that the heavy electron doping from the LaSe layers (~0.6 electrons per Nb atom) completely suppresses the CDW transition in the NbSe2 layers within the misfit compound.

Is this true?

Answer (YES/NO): YES